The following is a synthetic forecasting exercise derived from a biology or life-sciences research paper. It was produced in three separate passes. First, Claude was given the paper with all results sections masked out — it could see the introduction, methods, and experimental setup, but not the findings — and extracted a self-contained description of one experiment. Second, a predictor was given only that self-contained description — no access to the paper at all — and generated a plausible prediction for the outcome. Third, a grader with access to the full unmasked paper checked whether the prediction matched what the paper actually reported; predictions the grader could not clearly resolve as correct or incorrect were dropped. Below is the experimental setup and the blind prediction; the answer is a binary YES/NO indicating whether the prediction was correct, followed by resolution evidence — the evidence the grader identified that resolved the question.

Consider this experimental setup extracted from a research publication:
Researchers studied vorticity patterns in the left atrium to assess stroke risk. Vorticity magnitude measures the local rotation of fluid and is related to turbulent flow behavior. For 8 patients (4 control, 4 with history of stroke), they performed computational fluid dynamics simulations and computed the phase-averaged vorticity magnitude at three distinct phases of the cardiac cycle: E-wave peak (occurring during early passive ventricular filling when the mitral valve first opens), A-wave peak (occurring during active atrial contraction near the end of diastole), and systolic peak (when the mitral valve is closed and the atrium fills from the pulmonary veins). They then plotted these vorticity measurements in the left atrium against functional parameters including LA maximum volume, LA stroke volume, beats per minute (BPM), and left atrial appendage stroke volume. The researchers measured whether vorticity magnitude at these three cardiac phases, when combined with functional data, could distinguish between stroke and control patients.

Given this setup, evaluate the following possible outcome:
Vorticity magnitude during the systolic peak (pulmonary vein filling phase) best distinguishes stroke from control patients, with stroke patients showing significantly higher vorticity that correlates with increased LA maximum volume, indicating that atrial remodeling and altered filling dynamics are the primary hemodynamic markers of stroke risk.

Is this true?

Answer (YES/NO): NO